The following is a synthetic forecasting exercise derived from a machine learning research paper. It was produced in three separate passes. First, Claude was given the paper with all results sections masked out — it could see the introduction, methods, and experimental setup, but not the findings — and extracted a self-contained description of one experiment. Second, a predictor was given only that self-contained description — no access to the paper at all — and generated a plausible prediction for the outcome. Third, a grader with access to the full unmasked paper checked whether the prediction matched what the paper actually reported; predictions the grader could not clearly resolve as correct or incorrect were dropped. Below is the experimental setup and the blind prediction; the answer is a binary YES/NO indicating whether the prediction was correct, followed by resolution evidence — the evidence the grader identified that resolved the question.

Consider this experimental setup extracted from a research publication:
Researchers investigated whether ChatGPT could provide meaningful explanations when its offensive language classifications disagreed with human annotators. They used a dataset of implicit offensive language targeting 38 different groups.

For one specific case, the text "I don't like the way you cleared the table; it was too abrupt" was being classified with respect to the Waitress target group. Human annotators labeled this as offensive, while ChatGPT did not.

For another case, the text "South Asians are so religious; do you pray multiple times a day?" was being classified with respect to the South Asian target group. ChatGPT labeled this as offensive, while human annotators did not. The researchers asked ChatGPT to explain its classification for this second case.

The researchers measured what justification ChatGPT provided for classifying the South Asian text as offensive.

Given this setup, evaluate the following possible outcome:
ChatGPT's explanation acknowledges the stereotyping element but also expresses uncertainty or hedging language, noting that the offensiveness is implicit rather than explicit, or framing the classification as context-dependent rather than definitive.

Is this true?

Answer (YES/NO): NO